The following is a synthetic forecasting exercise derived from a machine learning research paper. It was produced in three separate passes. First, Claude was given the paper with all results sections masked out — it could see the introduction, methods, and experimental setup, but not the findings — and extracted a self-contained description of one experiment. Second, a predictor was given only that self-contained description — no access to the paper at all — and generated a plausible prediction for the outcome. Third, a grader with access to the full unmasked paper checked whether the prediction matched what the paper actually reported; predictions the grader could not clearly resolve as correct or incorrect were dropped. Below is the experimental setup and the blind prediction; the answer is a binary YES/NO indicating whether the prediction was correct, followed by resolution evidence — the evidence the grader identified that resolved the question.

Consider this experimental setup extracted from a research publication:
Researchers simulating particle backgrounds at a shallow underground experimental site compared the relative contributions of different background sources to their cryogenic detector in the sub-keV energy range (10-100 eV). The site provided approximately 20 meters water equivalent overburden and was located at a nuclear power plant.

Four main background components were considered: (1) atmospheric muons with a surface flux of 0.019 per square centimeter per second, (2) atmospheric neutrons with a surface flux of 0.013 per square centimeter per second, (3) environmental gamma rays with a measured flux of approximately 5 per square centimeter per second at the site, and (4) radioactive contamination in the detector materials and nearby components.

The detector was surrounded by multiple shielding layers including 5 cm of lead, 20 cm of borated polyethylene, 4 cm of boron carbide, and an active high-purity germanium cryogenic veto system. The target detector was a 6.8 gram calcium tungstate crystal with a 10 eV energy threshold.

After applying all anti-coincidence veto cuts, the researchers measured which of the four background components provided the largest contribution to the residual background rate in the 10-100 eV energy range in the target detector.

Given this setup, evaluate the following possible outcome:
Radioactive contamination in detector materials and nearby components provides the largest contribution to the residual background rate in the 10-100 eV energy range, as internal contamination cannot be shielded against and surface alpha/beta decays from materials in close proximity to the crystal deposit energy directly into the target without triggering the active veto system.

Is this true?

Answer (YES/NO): NO